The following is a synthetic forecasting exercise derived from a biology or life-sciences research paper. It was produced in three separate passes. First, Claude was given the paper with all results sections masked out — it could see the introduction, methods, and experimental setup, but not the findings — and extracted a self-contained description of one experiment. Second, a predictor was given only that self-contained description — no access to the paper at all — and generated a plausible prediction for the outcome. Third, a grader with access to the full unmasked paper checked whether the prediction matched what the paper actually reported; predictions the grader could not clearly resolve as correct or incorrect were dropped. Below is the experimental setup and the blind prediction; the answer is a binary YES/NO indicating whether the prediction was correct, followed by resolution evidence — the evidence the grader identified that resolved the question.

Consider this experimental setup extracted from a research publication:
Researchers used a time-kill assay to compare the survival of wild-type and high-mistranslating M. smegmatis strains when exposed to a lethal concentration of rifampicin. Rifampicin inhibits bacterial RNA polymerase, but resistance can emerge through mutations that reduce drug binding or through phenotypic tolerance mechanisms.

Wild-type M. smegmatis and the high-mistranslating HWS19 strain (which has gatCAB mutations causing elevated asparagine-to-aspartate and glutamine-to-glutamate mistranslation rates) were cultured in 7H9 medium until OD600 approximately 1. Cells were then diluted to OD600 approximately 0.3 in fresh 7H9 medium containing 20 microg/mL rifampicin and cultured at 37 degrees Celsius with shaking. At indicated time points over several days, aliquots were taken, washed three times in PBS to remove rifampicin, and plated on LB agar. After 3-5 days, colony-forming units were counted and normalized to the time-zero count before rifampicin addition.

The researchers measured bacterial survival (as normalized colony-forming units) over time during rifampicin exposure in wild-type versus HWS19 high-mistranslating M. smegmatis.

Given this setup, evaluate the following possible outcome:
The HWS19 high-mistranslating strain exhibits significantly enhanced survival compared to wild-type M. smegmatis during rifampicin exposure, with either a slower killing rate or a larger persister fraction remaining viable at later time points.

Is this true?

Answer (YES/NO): YES